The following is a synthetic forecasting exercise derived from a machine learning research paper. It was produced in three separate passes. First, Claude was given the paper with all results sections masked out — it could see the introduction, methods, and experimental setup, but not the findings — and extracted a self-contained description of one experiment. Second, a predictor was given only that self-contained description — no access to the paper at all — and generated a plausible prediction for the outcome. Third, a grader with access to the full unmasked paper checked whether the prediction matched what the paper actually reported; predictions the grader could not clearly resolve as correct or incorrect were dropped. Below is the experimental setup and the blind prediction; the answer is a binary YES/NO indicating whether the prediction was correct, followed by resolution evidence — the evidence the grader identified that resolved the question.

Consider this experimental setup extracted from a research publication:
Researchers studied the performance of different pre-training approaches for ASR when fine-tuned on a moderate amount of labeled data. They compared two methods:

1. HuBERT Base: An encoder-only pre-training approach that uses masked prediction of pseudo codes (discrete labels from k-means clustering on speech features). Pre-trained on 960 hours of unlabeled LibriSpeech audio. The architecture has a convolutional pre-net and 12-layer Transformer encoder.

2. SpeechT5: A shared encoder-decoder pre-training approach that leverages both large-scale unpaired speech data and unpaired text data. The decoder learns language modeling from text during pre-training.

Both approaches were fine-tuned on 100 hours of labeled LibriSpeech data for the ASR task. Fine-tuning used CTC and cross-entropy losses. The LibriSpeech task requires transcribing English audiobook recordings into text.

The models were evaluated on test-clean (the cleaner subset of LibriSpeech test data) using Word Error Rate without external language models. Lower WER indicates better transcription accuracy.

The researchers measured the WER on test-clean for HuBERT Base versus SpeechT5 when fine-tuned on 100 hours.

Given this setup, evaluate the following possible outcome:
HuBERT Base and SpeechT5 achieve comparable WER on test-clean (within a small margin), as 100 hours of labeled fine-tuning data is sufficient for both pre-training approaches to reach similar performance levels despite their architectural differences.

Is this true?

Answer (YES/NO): NO